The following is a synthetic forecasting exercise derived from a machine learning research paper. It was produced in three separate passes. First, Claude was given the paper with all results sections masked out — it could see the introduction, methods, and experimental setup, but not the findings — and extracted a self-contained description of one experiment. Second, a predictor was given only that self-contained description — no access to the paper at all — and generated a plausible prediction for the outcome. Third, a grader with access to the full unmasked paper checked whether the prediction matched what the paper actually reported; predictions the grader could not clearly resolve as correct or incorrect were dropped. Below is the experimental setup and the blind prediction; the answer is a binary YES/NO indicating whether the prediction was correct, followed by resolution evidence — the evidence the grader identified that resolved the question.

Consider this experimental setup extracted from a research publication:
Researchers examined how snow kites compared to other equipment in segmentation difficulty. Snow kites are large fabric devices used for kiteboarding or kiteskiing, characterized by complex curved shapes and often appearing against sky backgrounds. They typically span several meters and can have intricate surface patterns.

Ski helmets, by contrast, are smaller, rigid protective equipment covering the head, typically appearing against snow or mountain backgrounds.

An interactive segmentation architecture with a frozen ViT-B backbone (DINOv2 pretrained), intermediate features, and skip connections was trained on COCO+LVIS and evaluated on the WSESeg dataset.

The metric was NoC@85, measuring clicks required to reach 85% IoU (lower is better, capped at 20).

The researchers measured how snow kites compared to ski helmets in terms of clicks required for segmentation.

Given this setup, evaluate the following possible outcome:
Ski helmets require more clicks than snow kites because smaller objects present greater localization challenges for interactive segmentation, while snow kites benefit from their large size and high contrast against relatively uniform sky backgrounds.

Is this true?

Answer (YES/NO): NO